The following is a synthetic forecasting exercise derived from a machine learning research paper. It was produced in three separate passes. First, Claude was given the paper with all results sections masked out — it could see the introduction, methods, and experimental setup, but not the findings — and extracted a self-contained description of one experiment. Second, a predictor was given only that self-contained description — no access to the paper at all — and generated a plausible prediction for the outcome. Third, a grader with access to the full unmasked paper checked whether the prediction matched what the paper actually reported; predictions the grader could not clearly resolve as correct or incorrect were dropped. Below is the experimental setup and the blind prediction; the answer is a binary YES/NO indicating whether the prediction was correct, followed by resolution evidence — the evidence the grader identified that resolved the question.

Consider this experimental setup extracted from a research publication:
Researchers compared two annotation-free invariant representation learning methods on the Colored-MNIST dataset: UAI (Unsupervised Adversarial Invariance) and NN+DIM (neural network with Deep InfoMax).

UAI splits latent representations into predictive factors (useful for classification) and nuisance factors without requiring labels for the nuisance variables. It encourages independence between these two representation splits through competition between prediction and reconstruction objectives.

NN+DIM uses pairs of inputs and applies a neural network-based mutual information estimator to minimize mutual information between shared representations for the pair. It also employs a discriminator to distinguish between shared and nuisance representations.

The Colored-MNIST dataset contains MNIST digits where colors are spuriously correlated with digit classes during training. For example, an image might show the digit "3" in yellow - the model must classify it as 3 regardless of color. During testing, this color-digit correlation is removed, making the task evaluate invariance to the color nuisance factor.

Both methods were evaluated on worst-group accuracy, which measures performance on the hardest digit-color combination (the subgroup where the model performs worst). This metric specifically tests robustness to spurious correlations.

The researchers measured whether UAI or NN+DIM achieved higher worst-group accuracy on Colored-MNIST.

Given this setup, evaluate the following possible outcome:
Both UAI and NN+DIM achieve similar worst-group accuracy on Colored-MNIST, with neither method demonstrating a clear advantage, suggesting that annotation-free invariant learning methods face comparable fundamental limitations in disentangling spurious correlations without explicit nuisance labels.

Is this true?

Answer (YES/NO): NO